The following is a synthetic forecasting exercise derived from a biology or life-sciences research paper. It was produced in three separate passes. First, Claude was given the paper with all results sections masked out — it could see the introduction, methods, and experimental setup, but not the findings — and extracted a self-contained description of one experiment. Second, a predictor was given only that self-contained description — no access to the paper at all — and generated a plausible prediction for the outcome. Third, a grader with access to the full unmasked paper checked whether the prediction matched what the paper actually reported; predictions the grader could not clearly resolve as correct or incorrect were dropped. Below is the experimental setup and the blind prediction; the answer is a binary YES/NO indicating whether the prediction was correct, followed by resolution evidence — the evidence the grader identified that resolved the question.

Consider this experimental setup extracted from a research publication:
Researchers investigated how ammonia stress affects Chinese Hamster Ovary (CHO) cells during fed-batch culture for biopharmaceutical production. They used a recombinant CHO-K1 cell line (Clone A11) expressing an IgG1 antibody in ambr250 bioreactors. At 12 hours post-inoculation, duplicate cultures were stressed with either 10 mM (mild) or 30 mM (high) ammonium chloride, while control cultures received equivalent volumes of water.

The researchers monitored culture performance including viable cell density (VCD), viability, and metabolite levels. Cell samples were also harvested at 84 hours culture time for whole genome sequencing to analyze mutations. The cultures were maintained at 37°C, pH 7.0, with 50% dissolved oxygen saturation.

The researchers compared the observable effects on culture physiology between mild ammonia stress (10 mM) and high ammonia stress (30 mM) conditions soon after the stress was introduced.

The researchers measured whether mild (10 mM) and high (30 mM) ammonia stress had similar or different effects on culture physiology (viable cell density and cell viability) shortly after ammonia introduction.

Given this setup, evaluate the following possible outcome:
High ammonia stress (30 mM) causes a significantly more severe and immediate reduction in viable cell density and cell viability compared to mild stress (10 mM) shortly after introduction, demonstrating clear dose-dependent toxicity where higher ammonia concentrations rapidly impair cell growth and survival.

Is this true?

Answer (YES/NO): NO